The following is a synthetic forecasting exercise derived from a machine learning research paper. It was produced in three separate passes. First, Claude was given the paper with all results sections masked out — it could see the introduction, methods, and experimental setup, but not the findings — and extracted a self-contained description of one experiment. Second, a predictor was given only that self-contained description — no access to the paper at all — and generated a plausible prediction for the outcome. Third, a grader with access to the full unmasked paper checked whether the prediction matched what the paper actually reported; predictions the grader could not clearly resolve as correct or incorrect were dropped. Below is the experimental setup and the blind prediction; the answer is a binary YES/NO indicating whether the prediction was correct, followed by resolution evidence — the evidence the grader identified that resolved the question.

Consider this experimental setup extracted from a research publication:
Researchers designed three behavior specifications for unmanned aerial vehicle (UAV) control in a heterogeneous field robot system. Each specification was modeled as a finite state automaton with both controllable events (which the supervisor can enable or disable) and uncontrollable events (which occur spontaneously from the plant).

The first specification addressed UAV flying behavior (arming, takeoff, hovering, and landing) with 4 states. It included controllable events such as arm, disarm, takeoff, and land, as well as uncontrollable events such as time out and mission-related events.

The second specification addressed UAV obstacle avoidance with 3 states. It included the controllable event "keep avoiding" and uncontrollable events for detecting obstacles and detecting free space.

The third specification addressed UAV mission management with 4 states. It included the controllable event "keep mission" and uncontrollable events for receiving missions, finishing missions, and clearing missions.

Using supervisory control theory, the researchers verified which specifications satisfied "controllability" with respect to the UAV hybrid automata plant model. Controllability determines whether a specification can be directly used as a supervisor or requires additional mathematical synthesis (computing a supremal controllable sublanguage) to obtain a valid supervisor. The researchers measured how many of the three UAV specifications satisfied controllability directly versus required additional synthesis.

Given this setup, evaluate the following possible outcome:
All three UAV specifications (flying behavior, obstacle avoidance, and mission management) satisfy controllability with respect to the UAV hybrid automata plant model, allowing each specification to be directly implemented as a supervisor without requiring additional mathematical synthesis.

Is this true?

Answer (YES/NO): NO